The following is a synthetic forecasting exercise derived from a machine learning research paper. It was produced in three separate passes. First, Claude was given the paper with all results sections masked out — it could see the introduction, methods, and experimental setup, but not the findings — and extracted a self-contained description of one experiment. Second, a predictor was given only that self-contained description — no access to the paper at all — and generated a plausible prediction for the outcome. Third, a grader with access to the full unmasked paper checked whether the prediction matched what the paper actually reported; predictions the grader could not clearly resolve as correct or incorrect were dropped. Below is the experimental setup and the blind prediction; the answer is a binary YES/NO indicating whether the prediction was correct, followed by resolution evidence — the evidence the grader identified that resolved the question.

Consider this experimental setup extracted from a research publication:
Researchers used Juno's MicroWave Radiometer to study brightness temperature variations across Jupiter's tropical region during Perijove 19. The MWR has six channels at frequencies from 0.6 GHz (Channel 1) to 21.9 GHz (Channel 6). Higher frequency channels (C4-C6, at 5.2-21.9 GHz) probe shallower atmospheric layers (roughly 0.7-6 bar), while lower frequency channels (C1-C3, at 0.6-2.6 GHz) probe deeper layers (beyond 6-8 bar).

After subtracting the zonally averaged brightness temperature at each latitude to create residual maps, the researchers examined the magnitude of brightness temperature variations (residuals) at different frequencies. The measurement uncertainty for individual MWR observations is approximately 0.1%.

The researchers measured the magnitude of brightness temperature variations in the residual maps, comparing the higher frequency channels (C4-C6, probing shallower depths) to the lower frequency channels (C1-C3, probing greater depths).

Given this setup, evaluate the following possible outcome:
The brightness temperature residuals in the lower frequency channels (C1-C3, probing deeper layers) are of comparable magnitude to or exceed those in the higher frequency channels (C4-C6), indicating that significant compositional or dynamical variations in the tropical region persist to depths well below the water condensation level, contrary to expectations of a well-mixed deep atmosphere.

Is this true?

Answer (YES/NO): NO